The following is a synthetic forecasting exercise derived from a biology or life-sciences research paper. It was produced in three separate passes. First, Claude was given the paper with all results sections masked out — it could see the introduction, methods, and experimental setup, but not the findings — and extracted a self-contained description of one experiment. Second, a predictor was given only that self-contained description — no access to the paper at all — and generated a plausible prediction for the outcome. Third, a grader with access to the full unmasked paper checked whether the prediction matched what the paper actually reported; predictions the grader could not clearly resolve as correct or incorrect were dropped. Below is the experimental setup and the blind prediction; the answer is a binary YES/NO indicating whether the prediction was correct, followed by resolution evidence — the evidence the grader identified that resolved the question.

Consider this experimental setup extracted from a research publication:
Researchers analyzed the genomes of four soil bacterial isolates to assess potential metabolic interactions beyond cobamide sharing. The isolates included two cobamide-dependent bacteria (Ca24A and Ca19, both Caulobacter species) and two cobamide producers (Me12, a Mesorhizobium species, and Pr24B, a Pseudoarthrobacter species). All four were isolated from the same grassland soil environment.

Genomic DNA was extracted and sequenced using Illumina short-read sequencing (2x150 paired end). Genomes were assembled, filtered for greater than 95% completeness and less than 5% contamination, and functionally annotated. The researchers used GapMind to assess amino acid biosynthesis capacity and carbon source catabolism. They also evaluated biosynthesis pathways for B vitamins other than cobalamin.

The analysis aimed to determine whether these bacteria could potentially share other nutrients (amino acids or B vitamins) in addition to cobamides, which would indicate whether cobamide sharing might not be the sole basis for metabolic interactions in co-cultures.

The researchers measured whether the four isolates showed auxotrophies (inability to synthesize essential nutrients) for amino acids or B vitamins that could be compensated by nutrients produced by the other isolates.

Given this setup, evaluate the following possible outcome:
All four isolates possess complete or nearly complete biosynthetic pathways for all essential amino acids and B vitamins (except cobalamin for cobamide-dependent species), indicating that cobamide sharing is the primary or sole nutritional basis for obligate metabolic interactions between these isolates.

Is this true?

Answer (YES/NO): NO